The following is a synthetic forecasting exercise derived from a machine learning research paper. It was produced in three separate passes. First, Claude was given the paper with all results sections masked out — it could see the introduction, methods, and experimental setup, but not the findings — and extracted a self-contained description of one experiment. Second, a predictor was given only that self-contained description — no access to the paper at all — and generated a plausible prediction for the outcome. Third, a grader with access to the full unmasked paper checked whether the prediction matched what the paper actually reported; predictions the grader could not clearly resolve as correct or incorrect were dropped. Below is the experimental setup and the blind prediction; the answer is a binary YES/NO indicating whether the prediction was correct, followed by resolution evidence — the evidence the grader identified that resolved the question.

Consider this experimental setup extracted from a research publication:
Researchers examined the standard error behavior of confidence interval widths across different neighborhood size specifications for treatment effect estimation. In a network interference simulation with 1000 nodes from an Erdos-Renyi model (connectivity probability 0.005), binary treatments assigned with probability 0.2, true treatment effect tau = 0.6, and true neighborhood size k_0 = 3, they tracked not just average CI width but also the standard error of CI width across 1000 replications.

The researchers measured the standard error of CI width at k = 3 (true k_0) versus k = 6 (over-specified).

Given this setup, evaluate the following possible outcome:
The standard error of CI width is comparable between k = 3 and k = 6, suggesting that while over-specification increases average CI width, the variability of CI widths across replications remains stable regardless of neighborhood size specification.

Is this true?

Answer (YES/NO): NO